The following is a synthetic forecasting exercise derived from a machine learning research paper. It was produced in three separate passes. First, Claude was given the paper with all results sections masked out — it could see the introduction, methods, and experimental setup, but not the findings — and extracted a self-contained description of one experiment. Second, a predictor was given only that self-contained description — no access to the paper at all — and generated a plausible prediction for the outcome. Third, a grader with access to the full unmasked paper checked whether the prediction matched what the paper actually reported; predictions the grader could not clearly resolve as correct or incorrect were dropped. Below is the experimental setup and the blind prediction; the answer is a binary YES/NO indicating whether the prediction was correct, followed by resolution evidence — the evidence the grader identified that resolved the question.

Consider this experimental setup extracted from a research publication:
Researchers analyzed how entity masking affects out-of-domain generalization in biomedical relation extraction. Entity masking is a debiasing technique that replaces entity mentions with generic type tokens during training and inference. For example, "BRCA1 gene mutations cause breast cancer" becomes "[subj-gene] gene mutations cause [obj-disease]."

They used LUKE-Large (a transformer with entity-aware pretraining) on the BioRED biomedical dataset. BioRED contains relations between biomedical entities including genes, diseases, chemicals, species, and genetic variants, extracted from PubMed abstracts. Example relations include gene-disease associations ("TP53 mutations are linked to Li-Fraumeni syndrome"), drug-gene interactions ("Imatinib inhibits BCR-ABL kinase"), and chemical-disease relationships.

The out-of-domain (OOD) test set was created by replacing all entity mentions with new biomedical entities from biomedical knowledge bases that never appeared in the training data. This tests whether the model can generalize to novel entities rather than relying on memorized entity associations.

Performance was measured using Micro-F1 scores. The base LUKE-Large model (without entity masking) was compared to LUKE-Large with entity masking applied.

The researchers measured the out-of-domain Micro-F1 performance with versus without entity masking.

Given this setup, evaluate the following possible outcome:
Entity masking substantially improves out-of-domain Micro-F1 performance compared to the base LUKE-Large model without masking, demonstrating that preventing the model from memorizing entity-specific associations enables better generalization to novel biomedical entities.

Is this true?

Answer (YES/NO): NO